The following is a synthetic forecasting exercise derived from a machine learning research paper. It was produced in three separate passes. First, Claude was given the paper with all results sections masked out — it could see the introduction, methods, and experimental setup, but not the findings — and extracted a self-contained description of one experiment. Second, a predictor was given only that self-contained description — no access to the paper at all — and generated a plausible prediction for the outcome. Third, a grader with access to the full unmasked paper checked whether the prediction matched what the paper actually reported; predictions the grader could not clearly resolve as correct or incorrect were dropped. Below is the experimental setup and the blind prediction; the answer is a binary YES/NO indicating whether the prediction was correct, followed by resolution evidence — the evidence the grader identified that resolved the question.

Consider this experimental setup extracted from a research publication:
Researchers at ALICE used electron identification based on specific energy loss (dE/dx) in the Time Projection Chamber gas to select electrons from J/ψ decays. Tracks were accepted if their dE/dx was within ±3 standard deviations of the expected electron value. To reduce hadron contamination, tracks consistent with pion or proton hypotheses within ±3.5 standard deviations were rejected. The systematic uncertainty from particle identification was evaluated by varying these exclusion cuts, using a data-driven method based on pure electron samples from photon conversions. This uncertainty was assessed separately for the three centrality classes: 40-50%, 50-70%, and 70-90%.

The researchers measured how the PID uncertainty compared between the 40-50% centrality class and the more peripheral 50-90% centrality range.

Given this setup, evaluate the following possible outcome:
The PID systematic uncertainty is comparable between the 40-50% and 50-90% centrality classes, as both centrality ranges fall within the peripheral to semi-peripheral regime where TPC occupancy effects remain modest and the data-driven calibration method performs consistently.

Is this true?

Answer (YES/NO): NO